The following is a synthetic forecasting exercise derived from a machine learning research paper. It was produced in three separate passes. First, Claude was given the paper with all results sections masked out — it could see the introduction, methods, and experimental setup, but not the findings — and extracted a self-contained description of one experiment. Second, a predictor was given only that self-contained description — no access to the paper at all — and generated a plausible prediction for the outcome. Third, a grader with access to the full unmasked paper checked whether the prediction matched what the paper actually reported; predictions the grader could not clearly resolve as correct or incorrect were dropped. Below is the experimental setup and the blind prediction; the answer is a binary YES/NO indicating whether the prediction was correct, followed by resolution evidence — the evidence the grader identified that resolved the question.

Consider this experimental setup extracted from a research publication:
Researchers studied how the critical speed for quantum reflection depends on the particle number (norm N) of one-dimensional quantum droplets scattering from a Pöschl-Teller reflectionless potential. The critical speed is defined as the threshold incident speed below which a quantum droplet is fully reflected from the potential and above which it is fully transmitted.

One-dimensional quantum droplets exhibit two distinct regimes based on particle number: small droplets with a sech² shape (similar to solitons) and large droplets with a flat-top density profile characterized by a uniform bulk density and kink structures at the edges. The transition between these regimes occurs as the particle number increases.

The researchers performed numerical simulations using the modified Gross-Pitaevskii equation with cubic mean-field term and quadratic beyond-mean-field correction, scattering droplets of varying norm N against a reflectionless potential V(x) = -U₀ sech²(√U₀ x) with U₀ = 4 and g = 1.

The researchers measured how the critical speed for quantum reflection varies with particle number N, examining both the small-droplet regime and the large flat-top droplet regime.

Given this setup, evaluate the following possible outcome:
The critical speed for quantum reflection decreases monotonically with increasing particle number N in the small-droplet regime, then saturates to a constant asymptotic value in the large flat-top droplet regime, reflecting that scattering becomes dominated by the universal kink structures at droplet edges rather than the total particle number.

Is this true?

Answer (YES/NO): NO